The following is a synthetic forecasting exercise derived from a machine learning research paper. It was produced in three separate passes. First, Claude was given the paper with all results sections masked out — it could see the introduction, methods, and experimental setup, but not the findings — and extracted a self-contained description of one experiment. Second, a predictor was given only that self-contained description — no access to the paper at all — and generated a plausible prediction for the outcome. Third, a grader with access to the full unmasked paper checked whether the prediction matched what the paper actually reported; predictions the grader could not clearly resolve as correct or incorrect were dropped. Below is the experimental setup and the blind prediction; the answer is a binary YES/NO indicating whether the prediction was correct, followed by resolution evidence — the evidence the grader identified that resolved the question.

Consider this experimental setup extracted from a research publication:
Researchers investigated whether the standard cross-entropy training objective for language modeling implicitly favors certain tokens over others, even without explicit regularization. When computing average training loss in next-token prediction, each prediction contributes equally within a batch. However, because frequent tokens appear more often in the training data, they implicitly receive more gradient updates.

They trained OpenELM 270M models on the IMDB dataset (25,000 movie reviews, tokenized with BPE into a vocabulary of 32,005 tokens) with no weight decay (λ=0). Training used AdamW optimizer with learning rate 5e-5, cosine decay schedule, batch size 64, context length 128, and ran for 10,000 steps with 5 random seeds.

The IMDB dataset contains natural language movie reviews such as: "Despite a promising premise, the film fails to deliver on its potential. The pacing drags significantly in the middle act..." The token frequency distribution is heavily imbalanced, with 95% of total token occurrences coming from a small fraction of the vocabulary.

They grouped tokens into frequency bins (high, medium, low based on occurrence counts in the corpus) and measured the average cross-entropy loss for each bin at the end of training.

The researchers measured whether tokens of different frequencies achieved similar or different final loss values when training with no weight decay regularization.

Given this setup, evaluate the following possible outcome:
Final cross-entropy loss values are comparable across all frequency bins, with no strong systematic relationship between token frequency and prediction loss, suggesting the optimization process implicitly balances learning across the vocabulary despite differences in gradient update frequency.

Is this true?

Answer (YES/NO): NO